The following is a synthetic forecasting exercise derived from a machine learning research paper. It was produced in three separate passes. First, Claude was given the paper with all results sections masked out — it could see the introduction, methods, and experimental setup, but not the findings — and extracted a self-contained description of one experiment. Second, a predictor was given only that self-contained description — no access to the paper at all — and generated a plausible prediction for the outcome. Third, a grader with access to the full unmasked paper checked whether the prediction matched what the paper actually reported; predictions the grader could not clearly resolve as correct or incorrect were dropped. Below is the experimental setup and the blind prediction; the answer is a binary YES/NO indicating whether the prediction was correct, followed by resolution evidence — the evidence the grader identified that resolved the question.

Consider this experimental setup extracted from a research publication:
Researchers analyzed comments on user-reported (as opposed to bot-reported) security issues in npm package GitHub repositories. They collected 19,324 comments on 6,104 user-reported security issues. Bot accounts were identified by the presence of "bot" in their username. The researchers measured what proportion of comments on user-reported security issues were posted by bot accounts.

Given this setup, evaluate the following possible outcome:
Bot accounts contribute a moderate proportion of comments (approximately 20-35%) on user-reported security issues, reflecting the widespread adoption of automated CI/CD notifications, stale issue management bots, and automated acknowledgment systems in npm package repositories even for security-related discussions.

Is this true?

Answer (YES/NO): NO